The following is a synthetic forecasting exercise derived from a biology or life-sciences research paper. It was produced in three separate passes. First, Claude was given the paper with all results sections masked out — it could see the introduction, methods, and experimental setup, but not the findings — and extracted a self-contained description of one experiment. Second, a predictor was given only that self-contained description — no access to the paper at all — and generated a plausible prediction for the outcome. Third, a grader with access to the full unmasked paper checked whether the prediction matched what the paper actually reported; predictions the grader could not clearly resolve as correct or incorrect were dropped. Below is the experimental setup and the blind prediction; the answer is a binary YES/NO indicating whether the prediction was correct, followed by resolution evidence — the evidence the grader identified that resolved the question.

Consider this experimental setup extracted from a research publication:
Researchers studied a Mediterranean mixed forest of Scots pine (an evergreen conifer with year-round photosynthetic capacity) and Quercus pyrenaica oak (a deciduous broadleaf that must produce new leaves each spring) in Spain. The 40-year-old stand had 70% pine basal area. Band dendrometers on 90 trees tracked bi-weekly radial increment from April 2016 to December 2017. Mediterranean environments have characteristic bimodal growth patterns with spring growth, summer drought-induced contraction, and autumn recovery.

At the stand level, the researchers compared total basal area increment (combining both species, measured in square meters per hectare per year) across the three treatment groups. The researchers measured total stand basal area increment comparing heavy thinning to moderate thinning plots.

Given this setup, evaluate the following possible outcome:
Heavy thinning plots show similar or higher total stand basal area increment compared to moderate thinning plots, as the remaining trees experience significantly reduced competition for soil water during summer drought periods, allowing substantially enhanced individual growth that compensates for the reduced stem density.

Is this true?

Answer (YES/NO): YES